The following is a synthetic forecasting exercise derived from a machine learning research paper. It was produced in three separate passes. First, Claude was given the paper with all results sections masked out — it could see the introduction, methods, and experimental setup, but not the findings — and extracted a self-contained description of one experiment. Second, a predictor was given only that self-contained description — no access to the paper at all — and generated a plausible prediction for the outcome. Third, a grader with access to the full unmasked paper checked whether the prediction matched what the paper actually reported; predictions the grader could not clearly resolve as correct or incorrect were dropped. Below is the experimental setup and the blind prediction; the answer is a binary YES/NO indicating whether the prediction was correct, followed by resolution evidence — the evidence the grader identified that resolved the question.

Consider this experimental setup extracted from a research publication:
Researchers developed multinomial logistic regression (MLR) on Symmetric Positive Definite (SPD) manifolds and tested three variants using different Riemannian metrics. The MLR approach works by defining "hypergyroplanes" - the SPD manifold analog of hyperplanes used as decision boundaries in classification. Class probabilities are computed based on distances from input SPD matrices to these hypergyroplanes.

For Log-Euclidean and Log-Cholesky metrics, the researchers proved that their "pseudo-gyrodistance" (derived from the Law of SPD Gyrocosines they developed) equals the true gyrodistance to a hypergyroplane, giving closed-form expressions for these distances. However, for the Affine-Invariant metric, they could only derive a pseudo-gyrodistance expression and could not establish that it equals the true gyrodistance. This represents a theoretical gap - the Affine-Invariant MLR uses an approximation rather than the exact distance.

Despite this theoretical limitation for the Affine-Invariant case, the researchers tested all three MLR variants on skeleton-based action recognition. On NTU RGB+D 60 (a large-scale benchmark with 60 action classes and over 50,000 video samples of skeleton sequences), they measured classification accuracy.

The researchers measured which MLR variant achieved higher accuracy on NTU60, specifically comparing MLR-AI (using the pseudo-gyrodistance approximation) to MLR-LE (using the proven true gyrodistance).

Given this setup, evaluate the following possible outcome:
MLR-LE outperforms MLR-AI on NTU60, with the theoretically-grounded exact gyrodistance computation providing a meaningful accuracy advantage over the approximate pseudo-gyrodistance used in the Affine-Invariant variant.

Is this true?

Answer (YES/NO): NO